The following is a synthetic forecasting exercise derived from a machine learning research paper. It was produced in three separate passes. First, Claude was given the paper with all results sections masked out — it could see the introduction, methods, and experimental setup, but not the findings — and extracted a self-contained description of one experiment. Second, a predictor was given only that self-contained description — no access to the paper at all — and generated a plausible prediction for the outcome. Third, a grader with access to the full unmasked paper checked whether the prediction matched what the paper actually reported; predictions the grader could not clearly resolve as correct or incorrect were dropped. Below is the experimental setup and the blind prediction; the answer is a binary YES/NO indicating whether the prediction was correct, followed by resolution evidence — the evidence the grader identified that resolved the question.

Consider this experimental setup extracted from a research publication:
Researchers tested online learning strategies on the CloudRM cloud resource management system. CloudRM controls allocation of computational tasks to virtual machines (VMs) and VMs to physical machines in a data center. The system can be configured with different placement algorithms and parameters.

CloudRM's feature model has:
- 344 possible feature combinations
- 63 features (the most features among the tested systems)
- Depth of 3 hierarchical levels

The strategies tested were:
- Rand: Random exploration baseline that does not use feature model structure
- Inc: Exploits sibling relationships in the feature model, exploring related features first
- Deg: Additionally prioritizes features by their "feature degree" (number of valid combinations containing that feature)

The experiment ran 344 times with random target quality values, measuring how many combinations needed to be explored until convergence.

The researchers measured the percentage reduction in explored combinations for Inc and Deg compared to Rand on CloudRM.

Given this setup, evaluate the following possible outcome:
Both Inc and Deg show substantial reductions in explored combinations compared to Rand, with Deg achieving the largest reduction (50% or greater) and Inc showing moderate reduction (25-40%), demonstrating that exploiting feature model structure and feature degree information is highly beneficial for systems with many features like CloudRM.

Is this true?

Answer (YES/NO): NO